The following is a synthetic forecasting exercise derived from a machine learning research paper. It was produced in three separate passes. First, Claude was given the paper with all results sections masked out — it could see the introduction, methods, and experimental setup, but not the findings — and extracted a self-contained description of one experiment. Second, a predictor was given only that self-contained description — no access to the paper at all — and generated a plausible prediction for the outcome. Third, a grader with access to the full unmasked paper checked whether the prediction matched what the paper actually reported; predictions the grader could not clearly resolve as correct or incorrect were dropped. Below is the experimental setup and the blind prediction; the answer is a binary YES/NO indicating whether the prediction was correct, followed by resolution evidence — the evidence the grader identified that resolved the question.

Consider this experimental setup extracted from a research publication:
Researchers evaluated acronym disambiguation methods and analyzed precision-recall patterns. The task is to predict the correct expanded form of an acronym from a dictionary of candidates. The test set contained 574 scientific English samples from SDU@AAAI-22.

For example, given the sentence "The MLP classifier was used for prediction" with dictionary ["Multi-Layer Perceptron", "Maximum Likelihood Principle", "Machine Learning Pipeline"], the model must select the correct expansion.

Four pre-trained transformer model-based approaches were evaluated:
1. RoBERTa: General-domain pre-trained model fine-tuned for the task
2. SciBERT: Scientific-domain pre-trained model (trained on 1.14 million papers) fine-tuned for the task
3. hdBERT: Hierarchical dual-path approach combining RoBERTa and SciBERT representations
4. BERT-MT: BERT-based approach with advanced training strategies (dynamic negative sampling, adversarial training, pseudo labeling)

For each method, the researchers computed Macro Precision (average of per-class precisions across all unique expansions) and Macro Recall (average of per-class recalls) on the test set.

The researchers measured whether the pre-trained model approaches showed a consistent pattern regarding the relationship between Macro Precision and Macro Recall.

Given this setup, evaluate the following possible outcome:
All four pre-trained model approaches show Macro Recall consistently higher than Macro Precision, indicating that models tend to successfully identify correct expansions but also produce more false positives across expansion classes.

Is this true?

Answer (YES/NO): NO